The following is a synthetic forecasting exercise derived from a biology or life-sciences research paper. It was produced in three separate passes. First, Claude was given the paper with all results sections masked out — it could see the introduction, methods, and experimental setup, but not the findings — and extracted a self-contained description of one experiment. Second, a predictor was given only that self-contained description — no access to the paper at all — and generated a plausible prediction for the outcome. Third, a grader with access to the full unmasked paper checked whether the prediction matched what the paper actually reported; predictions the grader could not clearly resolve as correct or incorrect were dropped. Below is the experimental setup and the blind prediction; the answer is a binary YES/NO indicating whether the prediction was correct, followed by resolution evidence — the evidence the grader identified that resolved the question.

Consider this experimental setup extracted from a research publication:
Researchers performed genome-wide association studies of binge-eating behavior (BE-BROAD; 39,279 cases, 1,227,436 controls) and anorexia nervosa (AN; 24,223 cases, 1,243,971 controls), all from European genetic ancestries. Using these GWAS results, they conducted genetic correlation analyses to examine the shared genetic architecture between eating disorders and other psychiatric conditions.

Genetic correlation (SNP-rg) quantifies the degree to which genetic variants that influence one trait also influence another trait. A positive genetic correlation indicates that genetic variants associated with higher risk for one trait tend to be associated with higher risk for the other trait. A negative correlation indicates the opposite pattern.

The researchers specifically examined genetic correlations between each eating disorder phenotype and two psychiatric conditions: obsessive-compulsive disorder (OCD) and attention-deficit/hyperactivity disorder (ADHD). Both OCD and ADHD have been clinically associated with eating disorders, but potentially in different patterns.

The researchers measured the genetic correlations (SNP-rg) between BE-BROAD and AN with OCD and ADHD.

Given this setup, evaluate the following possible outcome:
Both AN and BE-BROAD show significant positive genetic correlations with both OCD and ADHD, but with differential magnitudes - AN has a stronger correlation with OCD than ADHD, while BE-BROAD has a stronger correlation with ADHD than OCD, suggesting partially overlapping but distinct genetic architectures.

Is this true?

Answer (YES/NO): NO